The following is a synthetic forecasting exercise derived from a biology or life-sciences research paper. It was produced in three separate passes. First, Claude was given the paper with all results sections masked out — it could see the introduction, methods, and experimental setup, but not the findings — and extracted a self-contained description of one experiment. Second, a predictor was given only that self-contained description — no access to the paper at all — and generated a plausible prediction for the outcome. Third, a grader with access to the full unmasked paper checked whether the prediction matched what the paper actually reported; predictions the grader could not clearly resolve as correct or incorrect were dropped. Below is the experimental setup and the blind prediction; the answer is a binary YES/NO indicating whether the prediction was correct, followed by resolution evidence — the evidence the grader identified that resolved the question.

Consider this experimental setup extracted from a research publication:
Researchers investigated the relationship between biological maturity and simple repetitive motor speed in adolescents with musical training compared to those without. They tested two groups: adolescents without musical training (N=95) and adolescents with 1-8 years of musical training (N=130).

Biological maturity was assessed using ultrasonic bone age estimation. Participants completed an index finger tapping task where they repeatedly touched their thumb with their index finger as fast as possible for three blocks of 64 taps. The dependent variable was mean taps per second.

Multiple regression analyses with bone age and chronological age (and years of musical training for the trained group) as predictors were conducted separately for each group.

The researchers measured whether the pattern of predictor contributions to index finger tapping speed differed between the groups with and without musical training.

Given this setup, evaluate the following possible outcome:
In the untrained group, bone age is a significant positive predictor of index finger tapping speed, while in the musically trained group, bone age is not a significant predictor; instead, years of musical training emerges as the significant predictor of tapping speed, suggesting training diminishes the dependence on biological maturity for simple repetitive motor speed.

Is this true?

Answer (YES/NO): NO